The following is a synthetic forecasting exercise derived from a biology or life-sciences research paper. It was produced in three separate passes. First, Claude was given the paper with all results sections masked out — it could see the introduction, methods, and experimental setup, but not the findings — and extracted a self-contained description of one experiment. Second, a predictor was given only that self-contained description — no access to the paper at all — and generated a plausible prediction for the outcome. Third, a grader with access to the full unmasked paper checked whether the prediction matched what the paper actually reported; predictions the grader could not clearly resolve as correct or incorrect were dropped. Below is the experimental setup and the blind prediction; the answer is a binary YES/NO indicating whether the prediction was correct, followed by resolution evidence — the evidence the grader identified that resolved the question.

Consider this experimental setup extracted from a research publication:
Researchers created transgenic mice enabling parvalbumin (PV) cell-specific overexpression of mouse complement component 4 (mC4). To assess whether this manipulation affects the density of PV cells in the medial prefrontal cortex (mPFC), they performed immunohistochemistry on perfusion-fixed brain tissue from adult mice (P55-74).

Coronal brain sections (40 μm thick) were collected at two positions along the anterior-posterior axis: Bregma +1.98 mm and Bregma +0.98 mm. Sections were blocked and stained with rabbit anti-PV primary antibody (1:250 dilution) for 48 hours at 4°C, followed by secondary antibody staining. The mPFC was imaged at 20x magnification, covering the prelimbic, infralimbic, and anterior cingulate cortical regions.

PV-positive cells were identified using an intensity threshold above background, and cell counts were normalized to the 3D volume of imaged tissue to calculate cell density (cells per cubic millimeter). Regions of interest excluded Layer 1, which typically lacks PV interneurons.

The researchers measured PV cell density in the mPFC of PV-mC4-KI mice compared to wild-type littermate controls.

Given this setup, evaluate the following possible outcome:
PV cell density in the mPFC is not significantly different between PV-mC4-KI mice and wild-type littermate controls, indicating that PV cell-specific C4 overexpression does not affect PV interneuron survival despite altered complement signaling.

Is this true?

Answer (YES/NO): YES